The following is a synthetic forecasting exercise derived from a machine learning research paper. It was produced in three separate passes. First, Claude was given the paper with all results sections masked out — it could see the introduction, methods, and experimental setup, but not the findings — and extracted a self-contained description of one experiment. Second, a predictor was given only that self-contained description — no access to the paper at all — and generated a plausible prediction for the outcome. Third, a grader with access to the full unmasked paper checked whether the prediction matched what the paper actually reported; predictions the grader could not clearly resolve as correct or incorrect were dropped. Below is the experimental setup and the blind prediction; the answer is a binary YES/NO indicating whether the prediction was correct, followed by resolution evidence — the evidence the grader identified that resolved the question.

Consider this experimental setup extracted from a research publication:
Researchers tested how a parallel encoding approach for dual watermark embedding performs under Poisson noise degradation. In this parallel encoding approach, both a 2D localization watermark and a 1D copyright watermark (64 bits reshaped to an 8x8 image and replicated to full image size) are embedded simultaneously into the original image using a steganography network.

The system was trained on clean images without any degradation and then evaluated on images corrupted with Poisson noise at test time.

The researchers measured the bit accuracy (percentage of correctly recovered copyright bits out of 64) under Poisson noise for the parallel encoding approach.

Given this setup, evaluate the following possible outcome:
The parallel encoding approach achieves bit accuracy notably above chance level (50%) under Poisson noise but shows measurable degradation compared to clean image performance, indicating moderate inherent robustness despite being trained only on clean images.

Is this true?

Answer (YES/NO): YES